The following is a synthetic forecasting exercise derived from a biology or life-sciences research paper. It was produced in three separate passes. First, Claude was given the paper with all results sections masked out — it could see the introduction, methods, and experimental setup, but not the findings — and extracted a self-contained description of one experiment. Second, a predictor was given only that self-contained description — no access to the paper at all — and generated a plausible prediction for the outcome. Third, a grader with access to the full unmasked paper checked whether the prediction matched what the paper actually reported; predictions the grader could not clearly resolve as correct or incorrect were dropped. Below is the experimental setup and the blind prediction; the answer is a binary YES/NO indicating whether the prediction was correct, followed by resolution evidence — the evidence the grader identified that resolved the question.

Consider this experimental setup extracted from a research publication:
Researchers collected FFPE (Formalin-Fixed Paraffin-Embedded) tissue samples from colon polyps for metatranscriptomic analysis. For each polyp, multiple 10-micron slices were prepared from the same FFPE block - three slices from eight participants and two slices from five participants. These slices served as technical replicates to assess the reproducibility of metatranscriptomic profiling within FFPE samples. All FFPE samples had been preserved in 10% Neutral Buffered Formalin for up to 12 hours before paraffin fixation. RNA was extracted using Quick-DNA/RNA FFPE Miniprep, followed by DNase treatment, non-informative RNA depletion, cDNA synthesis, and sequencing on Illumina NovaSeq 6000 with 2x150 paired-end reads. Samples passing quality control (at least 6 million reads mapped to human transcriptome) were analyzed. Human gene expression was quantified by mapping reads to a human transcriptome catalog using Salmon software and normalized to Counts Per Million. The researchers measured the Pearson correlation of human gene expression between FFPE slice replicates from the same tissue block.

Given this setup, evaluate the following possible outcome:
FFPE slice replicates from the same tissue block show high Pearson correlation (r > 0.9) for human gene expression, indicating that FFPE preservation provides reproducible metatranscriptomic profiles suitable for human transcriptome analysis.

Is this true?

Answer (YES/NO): YES